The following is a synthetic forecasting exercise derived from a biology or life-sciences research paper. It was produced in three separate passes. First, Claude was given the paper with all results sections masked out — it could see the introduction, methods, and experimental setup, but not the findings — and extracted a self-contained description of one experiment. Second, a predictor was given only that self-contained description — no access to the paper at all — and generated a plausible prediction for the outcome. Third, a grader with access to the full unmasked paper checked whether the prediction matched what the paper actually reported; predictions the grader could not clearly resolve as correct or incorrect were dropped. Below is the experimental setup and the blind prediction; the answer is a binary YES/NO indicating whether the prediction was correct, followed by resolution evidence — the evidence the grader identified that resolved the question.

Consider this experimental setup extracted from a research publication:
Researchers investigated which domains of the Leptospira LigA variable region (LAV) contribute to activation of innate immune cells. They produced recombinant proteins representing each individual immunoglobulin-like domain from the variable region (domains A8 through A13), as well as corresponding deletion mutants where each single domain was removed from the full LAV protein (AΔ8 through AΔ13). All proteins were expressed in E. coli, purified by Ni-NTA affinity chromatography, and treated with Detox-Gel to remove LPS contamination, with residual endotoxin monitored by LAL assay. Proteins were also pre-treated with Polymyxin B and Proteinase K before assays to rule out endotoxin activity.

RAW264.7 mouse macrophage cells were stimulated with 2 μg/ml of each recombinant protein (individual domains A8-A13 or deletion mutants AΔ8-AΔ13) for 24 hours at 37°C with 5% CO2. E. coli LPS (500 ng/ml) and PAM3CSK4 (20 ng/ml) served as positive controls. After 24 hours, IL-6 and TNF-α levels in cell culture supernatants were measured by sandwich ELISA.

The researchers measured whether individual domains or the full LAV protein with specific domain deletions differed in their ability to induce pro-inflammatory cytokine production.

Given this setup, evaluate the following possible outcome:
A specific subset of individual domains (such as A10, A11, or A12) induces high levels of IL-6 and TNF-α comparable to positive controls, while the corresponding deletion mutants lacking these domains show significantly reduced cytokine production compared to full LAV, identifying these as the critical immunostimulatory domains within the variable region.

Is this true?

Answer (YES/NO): NO